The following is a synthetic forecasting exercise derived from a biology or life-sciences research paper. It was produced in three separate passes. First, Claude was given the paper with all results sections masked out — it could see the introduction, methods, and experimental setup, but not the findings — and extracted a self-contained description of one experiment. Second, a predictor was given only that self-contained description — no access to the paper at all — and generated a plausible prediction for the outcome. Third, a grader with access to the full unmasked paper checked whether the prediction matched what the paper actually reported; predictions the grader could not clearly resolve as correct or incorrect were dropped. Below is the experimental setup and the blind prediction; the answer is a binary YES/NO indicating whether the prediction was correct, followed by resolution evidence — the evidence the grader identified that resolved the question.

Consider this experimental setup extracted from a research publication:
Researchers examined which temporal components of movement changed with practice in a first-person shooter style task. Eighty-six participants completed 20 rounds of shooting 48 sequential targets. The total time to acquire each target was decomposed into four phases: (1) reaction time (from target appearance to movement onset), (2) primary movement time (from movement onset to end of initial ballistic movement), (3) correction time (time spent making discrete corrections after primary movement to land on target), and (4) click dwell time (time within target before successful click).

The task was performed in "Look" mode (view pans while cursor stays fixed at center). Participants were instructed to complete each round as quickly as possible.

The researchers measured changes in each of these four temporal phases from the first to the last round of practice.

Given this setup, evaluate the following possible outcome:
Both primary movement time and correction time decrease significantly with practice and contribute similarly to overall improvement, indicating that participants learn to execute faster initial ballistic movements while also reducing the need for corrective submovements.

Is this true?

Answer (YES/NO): NO